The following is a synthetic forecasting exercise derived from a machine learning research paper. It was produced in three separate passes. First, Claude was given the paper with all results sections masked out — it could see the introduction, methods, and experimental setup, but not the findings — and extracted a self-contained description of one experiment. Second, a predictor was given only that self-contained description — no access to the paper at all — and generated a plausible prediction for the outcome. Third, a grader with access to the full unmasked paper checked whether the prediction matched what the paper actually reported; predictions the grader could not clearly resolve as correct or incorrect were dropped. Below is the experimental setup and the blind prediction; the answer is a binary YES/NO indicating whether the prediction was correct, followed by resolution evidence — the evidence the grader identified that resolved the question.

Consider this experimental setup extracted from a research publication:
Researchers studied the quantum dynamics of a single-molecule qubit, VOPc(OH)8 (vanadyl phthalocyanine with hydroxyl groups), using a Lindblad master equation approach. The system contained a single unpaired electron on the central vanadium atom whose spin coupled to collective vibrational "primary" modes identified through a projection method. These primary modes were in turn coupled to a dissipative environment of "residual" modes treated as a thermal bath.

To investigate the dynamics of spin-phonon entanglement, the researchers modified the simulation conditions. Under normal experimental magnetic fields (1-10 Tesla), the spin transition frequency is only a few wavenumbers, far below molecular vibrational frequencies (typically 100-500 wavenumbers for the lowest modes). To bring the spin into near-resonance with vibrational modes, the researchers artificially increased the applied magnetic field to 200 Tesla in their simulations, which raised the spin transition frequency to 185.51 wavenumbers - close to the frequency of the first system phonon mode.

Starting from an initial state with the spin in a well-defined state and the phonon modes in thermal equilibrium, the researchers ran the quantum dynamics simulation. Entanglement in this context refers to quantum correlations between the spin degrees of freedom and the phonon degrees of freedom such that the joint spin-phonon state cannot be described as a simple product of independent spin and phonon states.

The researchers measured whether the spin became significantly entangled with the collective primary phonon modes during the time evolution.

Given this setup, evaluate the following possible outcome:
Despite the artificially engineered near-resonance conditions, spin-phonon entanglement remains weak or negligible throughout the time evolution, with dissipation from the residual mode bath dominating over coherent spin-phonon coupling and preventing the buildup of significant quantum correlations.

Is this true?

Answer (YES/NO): NO